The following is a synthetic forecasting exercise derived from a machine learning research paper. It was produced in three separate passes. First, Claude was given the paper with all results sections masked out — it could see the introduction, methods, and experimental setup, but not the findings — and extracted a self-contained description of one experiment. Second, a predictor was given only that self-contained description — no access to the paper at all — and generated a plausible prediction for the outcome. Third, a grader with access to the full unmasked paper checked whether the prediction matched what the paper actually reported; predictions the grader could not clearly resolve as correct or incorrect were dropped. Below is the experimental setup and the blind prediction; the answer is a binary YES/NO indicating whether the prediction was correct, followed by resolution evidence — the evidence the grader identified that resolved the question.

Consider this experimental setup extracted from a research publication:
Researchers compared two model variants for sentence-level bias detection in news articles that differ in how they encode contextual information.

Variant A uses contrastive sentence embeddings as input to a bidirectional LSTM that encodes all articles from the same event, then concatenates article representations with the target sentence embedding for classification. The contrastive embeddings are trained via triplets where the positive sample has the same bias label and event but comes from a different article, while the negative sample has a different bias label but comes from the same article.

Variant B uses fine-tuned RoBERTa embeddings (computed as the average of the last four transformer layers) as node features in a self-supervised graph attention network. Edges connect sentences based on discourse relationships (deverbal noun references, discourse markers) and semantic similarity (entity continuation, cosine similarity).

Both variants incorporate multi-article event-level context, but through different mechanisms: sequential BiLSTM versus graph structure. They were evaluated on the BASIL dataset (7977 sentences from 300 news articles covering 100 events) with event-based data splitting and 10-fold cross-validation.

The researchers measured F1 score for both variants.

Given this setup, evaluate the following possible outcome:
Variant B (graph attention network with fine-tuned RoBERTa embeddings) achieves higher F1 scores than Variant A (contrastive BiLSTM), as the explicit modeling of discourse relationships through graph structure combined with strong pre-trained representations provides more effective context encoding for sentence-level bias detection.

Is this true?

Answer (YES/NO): NO